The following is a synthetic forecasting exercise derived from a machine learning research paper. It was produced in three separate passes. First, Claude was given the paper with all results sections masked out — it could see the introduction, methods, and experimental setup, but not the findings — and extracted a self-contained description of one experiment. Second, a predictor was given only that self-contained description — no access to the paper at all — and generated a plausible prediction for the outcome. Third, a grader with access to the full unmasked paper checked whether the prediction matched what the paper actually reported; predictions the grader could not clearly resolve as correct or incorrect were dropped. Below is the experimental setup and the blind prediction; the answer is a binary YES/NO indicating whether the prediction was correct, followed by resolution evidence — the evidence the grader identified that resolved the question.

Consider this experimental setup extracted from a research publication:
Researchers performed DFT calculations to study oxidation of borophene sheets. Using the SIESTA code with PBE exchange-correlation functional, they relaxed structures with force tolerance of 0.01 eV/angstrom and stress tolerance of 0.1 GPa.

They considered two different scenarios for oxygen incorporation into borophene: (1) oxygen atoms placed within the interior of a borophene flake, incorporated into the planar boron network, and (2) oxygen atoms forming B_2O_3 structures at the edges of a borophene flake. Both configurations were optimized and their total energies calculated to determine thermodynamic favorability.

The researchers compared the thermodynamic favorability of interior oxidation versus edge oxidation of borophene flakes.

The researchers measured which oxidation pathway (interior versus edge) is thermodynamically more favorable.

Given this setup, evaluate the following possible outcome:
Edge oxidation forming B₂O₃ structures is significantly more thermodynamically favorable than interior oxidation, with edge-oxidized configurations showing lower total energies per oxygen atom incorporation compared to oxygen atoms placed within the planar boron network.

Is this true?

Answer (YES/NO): YES